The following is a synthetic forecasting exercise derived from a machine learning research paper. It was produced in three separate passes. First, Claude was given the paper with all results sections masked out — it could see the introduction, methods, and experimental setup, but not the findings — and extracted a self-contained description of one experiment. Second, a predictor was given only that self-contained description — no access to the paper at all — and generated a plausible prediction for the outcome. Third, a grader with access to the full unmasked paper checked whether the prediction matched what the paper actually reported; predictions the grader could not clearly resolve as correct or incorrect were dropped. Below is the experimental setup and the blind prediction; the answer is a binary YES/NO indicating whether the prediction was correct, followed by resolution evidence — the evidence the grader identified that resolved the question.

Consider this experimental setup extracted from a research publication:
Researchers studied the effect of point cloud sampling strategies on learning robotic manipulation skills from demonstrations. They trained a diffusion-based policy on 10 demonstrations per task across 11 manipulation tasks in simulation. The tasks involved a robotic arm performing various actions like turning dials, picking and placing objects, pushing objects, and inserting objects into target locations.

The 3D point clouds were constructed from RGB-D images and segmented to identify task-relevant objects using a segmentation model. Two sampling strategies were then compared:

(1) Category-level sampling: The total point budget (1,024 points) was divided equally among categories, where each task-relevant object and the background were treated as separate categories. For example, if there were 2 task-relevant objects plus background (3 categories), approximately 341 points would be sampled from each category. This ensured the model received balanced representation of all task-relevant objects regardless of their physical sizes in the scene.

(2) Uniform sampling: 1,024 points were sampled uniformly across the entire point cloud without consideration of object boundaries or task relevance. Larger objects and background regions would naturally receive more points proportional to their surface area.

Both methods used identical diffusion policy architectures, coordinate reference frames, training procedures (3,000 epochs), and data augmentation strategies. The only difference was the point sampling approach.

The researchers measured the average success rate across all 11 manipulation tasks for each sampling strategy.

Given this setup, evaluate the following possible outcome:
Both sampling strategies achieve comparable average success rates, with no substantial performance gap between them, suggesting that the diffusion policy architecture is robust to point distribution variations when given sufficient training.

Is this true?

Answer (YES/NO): NO